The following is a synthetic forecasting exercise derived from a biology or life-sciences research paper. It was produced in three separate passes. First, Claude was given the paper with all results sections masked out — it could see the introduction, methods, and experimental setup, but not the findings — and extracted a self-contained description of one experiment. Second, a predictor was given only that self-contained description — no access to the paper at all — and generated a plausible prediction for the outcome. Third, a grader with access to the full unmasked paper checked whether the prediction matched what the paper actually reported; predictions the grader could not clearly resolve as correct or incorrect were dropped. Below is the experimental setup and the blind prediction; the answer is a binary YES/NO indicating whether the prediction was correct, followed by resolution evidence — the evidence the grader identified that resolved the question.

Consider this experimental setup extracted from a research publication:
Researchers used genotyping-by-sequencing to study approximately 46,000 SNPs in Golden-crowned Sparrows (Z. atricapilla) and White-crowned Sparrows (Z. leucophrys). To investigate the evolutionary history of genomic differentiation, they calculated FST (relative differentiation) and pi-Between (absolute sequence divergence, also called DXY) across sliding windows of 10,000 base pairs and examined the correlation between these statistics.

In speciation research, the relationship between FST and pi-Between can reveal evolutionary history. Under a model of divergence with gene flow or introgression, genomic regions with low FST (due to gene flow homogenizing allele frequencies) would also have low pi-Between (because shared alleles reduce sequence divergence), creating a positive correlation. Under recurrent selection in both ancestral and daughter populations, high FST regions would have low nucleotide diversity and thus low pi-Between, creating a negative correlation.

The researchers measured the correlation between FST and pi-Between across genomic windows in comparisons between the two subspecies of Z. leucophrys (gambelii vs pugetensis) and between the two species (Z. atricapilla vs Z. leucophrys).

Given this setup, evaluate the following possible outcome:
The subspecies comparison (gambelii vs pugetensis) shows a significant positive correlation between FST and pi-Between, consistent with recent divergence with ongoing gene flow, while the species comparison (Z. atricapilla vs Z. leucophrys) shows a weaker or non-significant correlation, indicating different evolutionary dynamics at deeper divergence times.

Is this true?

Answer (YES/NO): NO